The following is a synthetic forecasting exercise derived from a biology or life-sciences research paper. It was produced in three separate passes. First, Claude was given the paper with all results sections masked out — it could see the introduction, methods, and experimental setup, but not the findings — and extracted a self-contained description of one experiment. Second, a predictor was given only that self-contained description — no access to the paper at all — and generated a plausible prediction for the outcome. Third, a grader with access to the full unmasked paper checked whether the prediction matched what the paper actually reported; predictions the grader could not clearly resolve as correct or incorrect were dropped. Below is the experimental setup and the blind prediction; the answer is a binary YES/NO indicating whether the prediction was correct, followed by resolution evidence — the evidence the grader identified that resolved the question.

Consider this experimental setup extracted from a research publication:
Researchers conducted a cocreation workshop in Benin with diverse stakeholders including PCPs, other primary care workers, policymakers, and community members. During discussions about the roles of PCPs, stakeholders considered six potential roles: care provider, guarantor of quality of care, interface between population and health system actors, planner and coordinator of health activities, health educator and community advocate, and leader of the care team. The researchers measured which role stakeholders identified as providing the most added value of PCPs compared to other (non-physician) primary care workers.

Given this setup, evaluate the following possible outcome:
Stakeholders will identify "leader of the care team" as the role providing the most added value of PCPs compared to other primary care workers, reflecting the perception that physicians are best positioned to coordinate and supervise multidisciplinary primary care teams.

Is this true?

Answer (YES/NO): NO